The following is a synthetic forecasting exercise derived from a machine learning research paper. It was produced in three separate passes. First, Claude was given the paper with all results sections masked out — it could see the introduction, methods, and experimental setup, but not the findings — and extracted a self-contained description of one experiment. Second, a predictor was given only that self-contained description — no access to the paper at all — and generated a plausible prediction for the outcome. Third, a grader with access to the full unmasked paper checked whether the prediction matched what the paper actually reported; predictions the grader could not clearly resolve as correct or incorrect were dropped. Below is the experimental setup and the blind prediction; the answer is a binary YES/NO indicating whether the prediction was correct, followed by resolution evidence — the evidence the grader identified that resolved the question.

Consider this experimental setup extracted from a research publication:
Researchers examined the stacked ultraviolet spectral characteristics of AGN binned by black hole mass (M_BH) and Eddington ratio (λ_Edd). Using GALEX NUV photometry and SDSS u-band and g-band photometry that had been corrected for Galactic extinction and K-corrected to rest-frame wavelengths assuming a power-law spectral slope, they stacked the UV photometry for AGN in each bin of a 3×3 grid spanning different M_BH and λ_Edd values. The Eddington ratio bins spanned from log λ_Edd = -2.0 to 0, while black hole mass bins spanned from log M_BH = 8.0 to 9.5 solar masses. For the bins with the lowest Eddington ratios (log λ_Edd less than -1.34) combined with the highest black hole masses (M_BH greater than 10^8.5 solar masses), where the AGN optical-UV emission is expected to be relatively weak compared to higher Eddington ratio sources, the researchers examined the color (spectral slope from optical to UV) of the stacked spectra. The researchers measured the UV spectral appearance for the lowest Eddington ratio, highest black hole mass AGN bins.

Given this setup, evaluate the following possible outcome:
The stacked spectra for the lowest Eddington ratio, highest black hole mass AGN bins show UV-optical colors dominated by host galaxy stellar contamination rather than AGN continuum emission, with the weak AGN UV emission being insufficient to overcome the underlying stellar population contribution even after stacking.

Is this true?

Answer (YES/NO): YES